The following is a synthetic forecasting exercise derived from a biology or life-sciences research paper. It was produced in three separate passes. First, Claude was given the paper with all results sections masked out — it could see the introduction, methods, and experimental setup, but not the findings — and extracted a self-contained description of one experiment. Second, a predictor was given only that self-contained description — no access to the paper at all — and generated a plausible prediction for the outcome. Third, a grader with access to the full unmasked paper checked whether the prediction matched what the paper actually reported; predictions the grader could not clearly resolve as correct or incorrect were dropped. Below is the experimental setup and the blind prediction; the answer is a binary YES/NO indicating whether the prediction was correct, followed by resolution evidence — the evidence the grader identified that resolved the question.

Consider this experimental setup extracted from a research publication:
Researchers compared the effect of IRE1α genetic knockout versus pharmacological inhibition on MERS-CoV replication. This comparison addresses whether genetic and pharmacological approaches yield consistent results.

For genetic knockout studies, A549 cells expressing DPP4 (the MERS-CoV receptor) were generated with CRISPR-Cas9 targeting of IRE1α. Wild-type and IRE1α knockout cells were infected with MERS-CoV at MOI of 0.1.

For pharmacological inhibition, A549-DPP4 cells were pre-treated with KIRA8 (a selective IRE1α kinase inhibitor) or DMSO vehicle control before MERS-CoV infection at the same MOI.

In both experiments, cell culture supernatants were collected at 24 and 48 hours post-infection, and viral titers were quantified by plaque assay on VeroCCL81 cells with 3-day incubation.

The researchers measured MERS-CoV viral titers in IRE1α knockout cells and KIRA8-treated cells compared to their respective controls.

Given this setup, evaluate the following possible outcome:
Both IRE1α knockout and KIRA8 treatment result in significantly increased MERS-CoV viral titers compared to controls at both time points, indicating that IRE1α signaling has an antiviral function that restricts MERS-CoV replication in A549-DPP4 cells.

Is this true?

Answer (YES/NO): NO